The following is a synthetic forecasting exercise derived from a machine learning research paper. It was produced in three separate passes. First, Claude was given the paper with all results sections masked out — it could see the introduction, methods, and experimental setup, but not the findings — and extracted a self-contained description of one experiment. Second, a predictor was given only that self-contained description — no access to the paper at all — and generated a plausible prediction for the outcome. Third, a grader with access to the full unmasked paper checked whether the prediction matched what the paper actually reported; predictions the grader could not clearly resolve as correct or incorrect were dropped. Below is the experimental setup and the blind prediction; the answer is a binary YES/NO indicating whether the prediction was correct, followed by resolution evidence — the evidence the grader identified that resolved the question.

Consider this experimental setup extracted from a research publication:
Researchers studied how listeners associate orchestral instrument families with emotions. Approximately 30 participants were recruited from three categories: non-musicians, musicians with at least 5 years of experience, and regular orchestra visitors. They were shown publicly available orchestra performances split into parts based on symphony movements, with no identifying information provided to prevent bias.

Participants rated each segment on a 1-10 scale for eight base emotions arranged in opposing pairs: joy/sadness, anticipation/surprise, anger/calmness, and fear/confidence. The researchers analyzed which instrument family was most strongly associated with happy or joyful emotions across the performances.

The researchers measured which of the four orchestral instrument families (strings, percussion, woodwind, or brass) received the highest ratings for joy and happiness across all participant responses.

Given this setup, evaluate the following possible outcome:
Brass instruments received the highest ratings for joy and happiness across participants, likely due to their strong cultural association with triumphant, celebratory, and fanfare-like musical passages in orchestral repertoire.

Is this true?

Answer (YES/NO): NO